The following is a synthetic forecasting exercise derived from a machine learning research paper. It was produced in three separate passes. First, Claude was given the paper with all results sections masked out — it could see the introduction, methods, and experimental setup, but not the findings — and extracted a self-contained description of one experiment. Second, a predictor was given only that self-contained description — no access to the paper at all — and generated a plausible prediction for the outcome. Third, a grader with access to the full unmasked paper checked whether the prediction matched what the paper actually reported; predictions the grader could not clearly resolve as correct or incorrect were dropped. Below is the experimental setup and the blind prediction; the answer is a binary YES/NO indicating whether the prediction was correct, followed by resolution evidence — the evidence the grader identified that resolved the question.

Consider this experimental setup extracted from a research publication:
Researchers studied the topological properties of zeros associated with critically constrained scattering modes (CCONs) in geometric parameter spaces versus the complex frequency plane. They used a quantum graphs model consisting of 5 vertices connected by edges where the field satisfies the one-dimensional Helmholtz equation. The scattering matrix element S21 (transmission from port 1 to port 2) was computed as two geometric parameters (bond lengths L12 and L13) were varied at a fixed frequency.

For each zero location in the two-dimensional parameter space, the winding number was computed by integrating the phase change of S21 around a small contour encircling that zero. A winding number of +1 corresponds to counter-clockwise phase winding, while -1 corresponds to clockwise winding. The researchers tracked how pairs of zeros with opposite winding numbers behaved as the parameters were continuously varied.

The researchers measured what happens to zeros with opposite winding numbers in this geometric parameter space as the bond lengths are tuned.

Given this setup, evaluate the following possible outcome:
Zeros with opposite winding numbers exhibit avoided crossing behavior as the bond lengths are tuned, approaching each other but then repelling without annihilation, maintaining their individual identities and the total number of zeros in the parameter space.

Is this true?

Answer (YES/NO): NO